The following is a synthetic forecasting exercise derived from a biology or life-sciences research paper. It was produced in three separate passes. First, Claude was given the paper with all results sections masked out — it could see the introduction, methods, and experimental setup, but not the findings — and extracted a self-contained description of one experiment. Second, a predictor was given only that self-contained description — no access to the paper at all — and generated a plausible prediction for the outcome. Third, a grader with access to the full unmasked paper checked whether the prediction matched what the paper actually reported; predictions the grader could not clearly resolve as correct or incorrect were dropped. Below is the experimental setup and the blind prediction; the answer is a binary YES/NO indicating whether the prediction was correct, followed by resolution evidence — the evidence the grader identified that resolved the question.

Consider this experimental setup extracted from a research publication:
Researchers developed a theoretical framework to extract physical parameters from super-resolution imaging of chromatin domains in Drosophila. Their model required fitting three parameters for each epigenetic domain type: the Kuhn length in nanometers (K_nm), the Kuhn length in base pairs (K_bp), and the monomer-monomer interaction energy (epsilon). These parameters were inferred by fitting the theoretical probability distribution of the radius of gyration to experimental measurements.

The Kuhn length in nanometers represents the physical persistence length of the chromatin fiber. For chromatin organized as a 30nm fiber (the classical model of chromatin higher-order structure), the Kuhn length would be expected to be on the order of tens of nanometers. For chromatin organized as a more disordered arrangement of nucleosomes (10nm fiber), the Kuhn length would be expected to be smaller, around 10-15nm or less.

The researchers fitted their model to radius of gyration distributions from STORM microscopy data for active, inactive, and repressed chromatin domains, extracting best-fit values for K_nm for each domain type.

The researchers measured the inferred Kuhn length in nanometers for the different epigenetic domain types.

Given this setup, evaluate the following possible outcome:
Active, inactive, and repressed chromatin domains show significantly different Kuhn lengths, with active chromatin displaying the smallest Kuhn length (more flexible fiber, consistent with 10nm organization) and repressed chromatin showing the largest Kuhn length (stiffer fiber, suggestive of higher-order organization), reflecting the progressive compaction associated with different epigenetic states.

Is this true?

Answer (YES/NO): NO